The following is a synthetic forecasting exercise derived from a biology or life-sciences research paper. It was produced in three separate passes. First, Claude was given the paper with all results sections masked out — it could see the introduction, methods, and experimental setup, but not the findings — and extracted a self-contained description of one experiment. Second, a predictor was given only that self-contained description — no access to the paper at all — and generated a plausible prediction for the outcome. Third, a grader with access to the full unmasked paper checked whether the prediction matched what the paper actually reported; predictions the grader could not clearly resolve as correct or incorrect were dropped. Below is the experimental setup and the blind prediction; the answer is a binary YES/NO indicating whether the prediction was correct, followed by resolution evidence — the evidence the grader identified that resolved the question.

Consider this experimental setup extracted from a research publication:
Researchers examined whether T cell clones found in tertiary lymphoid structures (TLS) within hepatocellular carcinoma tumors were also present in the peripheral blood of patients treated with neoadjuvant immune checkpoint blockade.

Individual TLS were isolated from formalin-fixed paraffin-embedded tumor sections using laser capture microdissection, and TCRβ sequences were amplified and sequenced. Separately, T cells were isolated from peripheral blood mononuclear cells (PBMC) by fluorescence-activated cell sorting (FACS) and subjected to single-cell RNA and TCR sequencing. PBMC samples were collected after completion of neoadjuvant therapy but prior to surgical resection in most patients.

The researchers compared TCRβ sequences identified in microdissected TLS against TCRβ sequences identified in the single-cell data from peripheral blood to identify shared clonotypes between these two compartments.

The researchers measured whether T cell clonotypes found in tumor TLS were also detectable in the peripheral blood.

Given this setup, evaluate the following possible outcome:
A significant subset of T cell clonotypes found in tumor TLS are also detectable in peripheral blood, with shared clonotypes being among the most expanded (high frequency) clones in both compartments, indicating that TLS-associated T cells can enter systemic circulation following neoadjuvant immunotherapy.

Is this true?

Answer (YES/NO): YES